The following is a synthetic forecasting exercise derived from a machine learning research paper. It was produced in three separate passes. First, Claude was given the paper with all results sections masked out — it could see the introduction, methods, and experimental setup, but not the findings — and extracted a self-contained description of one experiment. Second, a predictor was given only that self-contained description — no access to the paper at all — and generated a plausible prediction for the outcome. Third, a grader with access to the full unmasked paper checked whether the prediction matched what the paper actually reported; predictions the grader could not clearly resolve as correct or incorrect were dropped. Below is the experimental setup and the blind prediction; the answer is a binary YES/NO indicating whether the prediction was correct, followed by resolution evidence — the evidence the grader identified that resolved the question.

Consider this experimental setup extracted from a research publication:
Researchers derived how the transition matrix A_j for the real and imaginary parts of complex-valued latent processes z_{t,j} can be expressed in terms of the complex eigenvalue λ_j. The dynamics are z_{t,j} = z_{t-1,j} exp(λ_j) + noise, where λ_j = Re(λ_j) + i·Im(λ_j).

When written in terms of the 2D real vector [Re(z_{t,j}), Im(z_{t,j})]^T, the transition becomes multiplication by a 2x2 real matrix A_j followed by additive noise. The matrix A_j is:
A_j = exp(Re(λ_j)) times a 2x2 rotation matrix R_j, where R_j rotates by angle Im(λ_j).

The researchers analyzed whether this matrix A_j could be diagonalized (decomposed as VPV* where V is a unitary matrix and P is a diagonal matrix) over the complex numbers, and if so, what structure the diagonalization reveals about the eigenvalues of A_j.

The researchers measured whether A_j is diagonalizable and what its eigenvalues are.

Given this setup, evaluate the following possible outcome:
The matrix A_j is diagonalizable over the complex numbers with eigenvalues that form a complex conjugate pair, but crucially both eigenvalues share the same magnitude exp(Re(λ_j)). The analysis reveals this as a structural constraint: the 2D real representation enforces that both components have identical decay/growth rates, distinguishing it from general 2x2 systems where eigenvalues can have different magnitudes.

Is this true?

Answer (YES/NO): NO